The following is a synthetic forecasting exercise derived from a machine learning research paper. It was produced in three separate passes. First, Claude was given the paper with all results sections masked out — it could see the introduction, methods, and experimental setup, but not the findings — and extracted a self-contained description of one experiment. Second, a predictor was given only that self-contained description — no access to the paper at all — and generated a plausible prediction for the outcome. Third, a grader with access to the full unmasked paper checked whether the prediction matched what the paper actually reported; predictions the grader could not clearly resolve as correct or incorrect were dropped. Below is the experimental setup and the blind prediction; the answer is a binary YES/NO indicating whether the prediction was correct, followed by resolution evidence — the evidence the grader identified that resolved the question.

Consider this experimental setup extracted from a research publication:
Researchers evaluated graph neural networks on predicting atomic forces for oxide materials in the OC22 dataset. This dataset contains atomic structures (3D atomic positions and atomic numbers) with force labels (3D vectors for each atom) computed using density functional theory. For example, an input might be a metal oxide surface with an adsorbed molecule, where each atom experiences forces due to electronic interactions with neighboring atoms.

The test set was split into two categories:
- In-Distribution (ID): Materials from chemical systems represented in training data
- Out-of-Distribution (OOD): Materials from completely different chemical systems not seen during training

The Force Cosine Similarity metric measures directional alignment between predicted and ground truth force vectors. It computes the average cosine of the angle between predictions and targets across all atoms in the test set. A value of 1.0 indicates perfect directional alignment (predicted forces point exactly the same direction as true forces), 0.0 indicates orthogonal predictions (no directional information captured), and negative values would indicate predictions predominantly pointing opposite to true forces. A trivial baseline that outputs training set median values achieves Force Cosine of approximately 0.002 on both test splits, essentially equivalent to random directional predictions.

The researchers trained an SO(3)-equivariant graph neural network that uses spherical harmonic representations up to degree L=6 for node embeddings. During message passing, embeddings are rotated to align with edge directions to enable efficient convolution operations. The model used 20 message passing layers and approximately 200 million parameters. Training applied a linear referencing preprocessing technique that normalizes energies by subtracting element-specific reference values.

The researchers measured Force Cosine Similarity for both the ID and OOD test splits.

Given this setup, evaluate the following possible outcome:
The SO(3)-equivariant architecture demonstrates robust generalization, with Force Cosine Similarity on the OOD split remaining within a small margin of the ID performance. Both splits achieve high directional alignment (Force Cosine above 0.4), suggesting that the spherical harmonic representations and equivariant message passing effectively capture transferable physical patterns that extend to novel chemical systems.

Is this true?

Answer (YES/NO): NO